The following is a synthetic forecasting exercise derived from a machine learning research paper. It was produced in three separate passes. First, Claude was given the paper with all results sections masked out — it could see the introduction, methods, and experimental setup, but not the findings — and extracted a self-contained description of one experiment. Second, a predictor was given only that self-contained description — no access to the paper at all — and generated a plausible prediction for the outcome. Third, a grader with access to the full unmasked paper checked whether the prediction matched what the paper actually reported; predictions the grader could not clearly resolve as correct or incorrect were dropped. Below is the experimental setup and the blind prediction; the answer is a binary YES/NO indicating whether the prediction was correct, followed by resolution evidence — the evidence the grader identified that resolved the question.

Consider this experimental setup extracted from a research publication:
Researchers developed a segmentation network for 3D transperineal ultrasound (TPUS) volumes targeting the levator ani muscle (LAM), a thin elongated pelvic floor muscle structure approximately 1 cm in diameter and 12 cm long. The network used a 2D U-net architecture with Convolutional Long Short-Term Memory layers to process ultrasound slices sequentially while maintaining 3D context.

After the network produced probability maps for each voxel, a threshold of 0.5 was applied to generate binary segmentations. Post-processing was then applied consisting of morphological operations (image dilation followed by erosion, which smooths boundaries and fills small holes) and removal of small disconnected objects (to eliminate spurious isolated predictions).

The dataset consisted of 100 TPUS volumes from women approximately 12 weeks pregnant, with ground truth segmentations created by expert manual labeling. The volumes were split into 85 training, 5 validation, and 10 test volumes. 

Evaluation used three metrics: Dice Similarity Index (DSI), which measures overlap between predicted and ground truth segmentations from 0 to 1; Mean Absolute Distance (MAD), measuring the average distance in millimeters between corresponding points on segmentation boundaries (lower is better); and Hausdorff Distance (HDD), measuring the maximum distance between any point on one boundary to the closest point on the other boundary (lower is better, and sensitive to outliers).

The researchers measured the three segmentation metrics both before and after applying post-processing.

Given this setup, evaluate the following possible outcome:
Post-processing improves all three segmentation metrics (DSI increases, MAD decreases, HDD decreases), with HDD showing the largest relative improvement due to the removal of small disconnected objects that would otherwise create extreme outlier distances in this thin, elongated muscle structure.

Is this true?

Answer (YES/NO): NO